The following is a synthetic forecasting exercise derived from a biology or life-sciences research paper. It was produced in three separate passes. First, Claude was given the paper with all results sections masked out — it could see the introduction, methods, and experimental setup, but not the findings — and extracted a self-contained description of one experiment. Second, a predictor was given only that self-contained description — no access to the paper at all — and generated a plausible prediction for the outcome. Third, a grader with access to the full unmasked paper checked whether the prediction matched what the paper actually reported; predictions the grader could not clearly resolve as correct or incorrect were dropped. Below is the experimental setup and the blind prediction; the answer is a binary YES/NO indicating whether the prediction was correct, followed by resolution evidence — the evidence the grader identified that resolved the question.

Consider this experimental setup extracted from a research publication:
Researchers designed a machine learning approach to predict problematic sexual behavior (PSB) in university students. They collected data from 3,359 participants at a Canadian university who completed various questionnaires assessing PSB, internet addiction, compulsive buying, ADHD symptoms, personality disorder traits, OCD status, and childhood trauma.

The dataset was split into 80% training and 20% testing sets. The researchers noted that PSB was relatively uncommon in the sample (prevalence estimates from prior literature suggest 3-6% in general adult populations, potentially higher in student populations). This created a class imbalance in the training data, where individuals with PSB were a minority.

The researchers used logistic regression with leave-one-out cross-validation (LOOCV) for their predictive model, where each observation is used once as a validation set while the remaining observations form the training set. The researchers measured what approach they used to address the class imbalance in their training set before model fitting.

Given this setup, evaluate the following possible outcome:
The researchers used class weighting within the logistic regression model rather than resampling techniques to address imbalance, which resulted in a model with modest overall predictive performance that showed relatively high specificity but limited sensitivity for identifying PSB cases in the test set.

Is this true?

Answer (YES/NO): NO